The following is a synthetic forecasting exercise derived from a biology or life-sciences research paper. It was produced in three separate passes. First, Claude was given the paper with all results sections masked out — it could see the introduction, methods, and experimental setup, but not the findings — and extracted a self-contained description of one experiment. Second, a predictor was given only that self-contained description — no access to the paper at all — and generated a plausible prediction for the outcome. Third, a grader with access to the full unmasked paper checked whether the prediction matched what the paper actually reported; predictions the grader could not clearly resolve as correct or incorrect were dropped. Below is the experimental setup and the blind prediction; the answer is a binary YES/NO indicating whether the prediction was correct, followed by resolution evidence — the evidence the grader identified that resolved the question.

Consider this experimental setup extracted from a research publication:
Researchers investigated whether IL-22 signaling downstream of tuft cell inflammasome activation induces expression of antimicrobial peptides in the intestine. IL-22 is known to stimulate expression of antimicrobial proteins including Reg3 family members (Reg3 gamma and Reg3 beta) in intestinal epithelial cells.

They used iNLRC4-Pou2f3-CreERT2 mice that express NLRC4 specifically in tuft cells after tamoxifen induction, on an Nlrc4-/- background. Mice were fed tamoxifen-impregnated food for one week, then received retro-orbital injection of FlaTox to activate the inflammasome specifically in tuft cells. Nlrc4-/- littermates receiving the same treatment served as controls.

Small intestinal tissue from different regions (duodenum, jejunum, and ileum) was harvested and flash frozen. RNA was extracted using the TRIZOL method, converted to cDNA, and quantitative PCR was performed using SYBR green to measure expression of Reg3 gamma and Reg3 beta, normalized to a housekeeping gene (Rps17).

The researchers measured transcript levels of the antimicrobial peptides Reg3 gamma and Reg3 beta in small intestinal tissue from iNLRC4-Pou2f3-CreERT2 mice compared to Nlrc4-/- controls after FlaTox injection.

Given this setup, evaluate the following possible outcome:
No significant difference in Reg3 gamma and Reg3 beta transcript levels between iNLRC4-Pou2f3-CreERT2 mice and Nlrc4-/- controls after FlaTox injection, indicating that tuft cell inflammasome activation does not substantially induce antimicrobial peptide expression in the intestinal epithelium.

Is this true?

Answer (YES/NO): NO